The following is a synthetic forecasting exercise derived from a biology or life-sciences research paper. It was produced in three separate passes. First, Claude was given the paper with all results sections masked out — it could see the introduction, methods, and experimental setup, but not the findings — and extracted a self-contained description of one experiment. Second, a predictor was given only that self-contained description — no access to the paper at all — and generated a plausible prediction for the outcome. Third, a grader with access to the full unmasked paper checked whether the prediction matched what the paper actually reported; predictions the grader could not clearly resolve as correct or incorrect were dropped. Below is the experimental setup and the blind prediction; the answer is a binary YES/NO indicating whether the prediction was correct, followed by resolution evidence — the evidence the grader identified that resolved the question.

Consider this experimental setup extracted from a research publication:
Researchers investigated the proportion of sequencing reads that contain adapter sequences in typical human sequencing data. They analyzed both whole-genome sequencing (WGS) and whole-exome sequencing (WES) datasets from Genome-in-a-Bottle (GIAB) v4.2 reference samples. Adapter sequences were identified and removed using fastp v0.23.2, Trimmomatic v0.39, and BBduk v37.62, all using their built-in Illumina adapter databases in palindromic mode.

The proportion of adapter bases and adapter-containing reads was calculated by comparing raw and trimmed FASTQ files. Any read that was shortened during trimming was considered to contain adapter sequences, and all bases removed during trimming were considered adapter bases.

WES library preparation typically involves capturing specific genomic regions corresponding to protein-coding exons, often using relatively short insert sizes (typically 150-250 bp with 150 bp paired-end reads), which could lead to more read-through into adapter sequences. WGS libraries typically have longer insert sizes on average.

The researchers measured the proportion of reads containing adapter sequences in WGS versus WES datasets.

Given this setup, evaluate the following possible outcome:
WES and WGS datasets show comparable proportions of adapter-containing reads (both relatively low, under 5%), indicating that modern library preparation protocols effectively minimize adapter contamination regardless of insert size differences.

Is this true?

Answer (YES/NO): NO